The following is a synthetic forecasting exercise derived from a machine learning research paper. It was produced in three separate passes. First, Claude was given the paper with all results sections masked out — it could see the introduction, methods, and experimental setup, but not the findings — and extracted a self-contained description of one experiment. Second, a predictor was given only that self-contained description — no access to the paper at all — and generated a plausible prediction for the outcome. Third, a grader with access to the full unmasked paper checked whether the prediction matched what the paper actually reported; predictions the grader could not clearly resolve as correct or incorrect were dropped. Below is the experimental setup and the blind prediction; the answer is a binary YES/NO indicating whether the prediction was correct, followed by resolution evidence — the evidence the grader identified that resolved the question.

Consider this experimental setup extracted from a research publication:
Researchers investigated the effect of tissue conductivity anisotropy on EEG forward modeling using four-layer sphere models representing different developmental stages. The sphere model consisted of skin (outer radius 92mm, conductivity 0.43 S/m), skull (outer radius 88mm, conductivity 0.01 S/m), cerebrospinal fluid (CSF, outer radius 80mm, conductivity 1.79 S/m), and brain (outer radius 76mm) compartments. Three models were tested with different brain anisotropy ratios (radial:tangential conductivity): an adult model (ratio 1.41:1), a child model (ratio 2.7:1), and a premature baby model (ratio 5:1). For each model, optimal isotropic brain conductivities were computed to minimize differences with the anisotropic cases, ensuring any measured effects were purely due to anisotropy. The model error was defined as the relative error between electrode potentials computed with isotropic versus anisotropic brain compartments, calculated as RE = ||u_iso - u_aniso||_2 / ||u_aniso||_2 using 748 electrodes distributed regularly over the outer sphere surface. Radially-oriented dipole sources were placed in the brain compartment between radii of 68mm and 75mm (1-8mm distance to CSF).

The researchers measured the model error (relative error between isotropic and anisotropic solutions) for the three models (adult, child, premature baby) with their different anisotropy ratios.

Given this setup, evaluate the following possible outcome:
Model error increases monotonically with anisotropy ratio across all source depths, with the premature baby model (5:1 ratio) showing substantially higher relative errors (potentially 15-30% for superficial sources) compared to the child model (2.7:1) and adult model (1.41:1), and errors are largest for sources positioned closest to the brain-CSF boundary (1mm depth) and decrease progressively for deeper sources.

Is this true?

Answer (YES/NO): NO